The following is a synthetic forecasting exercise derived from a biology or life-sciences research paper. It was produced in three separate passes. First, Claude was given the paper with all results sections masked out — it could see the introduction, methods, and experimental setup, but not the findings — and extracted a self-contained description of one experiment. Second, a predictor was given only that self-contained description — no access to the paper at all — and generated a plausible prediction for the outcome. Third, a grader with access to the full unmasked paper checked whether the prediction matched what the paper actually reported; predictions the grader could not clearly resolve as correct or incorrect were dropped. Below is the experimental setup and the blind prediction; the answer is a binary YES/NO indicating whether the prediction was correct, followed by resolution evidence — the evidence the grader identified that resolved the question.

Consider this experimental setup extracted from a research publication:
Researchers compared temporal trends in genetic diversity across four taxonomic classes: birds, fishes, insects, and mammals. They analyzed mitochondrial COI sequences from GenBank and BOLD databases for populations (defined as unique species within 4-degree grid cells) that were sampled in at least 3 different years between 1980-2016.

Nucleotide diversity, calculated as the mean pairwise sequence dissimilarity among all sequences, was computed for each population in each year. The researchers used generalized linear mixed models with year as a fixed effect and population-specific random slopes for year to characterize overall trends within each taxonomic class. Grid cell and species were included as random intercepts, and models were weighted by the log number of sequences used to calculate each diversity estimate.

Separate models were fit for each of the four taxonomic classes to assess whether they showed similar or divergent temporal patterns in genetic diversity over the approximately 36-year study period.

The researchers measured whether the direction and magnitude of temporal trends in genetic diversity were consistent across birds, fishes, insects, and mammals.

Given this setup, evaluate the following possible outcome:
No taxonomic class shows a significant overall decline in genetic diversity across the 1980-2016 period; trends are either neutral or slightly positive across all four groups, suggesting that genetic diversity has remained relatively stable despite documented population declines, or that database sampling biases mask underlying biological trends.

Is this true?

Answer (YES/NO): YES